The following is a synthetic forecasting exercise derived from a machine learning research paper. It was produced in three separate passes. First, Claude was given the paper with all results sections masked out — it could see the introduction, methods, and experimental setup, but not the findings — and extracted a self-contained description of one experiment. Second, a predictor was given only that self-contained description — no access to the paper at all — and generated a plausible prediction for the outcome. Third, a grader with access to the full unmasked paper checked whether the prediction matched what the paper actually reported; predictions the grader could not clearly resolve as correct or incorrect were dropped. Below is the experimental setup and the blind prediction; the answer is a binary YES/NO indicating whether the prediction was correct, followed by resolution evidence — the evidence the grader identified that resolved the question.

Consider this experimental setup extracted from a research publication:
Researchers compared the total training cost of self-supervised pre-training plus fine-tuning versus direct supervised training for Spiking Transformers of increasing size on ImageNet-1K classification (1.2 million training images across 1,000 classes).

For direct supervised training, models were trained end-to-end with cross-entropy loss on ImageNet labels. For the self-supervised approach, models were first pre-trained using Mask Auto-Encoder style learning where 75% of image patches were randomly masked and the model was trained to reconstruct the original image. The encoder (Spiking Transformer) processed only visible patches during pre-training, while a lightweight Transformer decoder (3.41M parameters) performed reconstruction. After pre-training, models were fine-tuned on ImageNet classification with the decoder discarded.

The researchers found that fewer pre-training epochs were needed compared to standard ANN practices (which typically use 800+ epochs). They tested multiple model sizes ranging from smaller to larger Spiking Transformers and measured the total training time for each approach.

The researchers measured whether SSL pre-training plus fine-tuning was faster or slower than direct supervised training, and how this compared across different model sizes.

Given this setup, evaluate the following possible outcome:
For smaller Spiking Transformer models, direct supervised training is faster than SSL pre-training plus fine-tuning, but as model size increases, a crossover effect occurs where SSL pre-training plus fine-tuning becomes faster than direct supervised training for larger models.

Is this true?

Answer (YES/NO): NO